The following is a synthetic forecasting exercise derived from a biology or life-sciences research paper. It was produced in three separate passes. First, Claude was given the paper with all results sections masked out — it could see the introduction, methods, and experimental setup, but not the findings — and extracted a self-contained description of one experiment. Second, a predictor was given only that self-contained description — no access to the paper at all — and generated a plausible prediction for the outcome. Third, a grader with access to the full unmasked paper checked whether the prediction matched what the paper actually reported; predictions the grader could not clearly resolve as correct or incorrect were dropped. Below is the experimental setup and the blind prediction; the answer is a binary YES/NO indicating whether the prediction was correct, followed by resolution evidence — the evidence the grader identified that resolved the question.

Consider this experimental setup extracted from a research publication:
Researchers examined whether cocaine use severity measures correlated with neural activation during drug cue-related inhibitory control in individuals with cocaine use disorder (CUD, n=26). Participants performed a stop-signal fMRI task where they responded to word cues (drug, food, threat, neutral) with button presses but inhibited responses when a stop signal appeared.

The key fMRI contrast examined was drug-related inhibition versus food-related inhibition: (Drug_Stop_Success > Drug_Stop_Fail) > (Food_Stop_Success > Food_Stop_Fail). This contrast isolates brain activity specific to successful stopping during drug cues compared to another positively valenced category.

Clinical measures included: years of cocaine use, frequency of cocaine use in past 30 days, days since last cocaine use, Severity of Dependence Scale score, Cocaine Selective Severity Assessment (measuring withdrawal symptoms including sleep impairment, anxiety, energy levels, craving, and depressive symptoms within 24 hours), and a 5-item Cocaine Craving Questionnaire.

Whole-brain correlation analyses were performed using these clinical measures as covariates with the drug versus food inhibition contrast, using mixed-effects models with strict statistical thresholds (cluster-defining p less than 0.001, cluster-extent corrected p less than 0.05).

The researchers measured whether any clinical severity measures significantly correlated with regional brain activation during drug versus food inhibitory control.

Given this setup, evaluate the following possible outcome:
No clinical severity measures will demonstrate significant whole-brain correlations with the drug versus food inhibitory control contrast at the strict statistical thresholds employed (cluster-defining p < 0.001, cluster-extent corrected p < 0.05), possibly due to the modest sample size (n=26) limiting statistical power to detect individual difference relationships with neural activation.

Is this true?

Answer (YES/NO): NO